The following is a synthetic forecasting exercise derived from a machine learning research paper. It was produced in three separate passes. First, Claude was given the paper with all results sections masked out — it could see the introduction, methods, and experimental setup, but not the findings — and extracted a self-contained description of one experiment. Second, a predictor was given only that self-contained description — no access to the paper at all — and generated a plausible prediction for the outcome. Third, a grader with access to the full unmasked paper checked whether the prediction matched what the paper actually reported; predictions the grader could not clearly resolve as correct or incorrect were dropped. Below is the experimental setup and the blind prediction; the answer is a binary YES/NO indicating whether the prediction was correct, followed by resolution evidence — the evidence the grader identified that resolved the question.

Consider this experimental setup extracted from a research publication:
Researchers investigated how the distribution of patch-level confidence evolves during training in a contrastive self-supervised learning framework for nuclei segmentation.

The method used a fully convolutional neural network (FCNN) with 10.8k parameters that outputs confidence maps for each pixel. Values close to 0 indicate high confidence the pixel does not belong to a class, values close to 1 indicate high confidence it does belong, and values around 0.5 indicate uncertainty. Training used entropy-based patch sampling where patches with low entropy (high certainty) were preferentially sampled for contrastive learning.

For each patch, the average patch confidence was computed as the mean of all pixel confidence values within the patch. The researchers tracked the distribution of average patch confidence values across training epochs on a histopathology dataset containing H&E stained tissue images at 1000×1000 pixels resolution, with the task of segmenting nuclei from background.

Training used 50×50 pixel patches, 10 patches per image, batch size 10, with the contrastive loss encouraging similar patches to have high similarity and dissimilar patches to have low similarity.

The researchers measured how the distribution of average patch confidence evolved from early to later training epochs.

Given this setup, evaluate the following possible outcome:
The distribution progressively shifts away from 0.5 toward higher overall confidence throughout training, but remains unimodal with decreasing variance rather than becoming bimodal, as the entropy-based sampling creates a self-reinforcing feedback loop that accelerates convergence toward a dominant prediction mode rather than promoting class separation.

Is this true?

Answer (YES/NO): NO